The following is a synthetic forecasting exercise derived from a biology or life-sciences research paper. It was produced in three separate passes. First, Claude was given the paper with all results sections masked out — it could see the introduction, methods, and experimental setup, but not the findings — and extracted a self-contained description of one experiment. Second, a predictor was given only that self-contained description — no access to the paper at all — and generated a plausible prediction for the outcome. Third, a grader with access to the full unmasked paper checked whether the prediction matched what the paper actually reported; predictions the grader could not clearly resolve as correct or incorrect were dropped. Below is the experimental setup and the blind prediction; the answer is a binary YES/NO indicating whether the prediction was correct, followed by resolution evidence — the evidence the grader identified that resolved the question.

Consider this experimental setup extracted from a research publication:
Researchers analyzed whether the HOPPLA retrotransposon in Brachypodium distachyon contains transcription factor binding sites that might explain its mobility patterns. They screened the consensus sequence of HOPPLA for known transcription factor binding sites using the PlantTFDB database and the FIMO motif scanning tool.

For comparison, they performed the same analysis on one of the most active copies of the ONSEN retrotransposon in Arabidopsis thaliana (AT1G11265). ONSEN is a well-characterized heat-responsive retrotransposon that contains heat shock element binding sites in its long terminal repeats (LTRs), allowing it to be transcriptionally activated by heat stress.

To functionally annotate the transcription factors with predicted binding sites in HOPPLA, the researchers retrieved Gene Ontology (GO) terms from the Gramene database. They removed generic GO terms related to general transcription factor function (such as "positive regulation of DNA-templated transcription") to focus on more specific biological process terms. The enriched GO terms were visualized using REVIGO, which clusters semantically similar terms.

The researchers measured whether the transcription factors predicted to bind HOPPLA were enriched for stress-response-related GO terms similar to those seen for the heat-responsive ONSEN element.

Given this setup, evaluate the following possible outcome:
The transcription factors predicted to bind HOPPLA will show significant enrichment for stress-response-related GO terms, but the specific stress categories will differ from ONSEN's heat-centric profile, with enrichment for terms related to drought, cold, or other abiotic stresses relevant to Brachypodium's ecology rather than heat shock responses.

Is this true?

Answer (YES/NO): NO